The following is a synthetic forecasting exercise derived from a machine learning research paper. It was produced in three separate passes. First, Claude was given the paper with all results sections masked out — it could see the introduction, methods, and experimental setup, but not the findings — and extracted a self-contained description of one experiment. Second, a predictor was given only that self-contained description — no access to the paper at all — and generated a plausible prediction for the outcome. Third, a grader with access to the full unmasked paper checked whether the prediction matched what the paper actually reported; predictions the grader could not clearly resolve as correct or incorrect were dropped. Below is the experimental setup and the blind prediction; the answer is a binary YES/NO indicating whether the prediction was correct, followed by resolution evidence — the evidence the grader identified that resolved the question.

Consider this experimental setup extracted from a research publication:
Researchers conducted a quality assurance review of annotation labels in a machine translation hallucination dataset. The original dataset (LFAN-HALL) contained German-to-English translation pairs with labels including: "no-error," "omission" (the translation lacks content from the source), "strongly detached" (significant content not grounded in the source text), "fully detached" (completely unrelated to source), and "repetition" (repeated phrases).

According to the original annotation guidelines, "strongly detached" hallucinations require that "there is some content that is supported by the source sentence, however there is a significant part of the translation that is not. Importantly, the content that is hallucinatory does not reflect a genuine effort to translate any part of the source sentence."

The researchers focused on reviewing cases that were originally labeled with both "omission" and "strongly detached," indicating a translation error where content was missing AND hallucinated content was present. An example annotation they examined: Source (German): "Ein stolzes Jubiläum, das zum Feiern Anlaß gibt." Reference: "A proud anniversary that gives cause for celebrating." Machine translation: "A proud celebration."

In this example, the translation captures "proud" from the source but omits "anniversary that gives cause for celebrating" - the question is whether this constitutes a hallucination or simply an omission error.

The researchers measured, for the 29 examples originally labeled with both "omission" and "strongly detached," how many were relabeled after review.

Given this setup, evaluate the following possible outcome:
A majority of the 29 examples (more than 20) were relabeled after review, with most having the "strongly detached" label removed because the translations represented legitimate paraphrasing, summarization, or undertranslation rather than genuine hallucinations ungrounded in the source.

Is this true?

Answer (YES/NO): YES